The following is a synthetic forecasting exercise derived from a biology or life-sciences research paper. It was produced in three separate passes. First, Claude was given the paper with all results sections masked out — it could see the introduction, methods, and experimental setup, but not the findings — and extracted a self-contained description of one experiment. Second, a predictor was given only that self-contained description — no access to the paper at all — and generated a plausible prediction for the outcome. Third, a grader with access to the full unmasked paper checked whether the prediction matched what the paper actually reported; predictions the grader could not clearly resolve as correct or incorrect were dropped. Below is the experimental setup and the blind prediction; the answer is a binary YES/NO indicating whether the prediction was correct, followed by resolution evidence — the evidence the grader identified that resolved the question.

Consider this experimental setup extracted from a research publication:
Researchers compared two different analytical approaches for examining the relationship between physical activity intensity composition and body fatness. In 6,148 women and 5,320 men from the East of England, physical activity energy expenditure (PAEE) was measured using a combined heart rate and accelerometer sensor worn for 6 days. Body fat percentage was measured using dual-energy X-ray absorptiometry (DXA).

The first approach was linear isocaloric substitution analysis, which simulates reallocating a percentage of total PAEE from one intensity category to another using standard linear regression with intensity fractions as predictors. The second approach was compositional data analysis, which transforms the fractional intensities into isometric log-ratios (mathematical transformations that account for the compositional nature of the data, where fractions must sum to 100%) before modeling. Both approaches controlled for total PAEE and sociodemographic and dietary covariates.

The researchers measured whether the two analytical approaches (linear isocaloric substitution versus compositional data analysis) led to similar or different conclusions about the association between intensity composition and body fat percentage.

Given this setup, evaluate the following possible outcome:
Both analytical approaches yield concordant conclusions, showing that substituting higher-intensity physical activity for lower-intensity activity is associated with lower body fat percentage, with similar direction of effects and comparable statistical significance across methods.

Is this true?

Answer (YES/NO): YES